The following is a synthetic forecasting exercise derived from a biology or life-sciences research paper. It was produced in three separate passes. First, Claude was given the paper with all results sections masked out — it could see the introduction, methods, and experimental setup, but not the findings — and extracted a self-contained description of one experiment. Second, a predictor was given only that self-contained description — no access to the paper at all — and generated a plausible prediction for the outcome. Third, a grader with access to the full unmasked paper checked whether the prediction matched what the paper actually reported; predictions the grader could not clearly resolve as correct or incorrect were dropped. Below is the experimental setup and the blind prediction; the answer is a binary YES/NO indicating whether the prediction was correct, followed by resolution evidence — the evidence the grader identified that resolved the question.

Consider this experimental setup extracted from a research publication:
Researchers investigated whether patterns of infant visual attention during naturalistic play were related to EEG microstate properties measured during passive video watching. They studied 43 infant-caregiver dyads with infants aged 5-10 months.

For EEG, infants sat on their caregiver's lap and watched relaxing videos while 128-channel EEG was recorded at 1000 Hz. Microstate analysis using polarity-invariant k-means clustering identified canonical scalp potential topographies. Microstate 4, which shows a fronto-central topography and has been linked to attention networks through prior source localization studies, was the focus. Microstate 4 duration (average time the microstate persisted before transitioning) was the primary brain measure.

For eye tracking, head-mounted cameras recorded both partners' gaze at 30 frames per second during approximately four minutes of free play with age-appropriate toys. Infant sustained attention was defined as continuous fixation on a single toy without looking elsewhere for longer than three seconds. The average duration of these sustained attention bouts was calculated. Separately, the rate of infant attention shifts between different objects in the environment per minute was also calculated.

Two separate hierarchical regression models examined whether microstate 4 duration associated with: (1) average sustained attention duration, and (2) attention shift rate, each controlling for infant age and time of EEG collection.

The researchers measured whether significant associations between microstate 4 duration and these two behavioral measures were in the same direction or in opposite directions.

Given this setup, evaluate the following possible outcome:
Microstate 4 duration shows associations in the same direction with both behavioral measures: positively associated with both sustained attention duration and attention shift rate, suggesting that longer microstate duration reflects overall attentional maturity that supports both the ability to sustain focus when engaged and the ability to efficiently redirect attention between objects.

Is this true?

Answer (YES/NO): NO